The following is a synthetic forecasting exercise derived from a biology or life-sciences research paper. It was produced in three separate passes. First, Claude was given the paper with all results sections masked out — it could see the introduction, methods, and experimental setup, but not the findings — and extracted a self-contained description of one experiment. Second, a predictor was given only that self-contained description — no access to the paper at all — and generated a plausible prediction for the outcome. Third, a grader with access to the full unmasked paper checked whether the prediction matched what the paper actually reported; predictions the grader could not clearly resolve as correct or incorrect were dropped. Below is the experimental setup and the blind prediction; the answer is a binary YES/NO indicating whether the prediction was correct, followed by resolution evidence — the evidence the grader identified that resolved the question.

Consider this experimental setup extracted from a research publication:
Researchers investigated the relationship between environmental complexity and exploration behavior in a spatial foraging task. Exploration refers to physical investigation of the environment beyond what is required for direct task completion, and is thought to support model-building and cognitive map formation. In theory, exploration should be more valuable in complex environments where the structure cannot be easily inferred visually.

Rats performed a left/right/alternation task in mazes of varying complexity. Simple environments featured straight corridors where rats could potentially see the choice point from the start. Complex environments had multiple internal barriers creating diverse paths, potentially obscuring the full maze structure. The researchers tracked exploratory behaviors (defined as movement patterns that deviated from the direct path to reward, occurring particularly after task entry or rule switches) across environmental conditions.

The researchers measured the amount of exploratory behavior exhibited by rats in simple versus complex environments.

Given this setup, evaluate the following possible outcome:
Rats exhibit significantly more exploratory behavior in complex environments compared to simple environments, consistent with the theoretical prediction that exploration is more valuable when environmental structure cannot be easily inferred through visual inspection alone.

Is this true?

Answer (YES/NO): YES